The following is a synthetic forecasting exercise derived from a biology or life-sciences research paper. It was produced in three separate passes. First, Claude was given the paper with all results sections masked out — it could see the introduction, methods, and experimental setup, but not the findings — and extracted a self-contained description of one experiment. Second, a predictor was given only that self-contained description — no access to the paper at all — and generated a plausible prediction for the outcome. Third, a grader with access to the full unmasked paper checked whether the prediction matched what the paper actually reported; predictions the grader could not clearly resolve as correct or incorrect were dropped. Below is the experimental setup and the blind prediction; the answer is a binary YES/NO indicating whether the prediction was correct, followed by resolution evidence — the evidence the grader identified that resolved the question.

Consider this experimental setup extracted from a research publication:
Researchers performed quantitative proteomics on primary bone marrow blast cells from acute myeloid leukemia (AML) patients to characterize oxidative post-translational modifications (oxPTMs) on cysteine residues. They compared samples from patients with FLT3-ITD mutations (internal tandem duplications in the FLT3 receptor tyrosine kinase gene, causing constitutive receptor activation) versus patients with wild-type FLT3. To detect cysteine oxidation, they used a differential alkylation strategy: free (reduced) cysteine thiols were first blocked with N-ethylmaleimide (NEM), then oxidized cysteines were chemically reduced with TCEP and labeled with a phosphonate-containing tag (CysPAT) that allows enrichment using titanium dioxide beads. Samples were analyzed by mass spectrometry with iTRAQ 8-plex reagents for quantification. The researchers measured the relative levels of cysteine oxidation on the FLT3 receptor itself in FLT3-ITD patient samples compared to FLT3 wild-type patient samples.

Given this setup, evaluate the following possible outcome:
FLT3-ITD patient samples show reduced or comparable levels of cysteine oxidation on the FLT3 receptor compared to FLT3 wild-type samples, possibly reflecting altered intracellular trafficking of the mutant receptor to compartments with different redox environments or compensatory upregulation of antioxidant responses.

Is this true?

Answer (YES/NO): NO